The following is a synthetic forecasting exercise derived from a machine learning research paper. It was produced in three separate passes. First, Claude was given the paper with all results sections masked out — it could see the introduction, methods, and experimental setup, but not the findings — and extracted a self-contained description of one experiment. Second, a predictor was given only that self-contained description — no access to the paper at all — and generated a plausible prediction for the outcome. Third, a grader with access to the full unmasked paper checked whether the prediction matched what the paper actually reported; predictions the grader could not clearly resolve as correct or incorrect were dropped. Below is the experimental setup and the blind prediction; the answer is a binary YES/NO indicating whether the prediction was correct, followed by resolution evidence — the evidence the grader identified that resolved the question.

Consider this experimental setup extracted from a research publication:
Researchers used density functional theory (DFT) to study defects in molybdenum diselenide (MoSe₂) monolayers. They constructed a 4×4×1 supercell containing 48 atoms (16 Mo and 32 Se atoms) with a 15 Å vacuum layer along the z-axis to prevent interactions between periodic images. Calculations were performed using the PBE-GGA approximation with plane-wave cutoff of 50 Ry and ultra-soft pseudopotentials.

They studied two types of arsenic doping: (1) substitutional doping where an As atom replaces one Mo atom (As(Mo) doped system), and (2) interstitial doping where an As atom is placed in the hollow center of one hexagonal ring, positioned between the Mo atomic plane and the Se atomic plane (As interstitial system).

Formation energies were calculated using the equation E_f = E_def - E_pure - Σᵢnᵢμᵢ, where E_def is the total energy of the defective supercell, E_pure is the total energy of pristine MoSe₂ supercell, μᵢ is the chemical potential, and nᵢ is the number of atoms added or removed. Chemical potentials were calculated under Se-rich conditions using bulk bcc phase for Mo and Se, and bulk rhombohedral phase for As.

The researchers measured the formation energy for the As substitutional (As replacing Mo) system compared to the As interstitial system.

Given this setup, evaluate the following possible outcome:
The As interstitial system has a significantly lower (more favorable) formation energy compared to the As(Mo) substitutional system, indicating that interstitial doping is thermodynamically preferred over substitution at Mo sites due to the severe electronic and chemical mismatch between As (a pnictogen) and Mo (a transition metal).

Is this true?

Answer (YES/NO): NO